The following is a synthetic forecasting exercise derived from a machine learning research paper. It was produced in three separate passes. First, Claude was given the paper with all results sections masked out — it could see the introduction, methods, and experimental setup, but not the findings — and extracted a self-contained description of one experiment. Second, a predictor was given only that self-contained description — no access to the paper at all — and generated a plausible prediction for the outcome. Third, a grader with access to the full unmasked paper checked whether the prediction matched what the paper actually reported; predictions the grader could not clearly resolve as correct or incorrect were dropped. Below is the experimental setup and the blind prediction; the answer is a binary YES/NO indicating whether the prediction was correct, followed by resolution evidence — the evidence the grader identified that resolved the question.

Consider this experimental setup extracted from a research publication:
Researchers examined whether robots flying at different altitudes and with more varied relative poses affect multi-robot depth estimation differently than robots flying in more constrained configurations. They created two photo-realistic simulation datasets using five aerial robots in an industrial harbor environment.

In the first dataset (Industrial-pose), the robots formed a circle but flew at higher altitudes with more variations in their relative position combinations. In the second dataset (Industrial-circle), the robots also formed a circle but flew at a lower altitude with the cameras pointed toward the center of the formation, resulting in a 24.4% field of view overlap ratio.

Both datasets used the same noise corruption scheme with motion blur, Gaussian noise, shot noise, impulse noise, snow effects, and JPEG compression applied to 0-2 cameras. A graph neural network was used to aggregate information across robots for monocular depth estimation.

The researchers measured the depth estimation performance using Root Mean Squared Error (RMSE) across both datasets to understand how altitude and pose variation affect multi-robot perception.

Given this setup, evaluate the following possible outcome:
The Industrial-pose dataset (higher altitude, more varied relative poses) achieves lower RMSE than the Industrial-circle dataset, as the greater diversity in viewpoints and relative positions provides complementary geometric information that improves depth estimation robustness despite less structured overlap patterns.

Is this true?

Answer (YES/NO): NO